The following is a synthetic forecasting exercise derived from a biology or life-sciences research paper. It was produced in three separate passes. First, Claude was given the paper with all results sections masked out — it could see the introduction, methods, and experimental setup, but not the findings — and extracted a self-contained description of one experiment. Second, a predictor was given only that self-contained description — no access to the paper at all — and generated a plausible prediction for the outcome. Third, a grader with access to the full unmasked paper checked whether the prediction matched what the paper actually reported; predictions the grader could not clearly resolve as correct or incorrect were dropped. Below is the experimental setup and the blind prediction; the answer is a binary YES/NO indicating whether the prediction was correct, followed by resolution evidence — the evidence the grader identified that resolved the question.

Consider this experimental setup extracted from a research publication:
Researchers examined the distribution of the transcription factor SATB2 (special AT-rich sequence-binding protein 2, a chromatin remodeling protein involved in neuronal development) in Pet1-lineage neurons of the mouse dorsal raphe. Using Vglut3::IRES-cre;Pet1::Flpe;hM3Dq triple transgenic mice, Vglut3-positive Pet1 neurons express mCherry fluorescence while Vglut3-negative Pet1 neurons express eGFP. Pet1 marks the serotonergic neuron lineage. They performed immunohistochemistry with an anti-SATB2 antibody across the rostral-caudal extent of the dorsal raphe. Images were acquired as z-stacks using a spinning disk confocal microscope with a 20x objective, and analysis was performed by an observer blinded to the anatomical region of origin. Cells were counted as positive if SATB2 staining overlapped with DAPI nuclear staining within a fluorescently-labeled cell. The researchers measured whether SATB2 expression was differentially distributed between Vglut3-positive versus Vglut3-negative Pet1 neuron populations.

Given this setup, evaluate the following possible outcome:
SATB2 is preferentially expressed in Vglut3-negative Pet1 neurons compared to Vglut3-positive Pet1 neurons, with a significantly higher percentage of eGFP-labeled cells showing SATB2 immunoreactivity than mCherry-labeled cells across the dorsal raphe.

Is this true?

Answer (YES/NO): YES